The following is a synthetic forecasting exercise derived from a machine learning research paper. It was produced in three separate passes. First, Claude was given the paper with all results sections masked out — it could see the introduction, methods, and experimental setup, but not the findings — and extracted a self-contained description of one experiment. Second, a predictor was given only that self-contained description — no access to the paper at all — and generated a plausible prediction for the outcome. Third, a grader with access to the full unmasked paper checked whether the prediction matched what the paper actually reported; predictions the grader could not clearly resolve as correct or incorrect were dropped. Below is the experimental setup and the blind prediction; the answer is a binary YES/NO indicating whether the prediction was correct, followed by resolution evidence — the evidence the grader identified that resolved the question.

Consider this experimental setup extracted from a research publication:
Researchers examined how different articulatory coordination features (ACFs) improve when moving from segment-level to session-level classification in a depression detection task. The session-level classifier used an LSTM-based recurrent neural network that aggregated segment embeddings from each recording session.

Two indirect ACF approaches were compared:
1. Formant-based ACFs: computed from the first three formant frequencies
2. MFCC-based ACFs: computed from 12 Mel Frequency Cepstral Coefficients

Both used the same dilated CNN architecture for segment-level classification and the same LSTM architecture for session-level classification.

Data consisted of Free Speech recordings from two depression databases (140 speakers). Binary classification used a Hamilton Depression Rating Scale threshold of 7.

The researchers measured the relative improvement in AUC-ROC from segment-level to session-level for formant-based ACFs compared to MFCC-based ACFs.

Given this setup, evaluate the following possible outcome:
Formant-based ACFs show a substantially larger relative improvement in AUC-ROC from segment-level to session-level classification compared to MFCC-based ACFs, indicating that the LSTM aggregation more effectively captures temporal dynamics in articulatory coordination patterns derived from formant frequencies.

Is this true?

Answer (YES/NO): YES